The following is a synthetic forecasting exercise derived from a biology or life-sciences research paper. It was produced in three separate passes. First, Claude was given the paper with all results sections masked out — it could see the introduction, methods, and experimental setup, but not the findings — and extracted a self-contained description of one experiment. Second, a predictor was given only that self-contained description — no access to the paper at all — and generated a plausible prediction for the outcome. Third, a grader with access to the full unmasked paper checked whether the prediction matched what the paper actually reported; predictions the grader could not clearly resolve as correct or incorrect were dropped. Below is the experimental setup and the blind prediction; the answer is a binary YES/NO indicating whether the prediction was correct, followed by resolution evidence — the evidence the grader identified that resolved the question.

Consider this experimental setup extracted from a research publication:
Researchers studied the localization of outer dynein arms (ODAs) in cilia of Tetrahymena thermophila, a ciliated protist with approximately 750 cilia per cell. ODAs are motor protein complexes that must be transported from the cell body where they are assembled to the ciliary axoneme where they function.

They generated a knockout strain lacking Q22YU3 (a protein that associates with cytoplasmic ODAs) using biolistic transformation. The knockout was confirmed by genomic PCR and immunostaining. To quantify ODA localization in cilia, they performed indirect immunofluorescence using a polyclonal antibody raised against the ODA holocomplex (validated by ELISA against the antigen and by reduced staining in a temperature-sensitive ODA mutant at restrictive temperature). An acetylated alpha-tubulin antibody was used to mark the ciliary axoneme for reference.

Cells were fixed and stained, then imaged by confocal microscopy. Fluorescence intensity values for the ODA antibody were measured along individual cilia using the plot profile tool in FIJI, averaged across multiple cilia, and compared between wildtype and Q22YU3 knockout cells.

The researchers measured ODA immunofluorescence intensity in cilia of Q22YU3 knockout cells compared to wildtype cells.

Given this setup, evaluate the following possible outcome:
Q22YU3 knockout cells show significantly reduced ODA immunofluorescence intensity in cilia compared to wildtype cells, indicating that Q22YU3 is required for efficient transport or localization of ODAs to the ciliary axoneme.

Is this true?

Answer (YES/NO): YES